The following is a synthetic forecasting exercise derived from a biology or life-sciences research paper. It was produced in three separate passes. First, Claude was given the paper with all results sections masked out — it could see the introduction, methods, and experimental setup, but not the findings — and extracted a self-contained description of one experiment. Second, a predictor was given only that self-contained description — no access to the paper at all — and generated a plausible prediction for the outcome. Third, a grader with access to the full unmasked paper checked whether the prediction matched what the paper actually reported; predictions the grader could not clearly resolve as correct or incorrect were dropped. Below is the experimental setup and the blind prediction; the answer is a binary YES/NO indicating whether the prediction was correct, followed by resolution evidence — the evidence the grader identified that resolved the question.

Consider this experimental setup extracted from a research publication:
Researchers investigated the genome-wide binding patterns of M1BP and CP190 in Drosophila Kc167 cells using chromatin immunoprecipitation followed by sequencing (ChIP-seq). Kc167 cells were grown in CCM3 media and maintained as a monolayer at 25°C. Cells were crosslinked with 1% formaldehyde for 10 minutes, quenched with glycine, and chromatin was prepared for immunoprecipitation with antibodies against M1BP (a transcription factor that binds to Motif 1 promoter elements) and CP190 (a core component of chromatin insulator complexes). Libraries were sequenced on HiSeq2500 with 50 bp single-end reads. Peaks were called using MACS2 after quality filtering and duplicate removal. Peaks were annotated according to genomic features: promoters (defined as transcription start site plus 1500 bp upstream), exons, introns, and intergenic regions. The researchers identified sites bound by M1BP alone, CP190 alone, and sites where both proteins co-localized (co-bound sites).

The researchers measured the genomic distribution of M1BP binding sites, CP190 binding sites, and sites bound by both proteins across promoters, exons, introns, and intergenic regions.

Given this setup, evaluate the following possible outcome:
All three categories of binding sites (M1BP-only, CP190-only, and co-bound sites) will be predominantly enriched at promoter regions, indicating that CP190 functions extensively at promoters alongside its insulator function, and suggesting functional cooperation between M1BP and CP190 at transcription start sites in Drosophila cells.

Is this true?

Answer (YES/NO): YES